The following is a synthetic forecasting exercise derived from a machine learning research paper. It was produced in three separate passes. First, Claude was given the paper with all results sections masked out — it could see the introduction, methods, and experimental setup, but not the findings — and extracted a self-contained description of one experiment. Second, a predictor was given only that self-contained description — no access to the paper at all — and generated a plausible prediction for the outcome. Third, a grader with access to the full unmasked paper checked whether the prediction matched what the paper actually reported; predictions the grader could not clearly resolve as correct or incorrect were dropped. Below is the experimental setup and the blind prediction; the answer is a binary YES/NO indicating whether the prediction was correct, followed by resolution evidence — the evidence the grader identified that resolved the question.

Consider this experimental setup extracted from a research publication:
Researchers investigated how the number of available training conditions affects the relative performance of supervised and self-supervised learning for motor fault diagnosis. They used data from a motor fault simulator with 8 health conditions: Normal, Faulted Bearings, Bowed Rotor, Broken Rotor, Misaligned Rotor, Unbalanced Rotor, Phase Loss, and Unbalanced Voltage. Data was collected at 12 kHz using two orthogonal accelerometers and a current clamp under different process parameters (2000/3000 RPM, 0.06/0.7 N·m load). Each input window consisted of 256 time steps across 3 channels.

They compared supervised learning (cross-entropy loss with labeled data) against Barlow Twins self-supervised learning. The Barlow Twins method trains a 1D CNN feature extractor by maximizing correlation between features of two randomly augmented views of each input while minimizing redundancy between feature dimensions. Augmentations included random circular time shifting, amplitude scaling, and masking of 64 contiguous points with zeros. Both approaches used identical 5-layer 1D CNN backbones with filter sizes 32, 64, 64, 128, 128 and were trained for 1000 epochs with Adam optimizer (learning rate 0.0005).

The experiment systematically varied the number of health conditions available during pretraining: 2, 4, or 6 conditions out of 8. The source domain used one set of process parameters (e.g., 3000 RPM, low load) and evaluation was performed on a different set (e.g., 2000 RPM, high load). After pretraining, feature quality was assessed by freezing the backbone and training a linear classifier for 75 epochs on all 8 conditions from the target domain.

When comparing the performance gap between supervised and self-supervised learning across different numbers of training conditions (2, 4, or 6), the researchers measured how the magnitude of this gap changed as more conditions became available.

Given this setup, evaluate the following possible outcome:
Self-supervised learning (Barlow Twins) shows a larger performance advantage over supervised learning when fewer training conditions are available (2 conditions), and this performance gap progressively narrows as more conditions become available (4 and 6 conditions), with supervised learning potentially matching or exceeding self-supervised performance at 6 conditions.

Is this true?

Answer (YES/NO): YES